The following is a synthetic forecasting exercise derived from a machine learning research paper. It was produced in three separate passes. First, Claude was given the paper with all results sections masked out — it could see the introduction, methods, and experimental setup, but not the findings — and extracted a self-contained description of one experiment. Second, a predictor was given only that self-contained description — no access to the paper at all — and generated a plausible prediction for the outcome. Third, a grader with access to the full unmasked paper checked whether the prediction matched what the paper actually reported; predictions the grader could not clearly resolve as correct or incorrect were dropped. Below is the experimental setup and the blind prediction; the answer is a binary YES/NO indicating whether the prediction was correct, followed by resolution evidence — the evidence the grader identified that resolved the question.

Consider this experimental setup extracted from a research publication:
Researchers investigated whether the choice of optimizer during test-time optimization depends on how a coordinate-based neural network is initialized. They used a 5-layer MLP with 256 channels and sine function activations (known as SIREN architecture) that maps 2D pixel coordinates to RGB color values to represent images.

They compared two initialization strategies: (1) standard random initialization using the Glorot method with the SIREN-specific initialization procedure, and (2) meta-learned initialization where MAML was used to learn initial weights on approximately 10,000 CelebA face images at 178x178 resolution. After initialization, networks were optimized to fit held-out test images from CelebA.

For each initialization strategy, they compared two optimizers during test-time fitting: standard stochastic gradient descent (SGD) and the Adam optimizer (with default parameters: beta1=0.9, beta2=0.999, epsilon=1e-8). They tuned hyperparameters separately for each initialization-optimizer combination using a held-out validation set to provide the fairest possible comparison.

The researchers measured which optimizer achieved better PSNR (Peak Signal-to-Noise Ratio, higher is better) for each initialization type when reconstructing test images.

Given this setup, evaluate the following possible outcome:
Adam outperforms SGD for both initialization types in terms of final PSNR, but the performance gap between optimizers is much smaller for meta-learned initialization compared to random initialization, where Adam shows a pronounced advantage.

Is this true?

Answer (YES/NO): NO